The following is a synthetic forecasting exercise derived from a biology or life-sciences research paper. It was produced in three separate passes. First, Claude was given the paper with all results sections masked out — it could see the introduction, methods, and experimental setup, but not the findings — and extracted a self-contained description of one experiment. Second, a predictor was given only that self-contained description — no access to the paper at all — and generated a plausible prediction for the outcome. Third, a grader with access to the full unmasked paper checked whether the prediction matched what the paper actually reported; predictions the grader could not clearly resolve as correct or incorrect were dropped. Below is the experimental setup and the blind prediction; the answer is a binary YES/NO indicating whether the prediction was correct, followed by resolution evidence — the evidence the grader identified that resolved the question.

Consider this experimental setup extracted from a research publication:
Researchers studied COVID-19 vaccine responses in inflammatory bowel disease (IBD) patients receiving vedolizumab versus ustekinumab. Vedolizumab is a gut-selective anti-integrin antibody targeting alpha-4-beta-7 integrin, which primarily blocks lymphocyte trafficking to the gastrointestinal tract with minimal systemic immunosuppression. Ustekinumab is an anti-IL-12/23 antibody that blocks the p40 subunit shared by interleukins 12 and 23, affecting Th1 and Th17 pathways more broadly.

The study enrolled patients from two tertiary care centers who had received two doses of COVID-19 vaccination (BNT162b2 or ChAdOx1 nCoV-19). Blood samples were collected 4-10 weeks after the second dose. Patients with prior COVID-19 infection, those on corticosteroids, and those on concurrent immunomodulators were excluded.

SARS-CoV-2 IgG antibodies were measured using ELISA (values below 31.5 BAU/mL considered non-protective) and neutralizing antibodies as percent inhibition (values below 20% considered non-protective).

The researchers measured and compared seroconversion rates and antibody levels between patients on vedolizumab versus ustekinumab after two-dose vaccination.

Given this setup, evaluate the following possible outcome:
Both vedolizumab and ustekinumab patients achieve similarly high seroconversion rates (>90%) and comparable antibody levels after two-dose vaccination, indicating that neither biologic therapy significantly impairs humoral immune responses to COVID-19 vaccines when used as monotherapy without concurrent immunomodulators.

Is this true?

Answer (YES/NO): YES